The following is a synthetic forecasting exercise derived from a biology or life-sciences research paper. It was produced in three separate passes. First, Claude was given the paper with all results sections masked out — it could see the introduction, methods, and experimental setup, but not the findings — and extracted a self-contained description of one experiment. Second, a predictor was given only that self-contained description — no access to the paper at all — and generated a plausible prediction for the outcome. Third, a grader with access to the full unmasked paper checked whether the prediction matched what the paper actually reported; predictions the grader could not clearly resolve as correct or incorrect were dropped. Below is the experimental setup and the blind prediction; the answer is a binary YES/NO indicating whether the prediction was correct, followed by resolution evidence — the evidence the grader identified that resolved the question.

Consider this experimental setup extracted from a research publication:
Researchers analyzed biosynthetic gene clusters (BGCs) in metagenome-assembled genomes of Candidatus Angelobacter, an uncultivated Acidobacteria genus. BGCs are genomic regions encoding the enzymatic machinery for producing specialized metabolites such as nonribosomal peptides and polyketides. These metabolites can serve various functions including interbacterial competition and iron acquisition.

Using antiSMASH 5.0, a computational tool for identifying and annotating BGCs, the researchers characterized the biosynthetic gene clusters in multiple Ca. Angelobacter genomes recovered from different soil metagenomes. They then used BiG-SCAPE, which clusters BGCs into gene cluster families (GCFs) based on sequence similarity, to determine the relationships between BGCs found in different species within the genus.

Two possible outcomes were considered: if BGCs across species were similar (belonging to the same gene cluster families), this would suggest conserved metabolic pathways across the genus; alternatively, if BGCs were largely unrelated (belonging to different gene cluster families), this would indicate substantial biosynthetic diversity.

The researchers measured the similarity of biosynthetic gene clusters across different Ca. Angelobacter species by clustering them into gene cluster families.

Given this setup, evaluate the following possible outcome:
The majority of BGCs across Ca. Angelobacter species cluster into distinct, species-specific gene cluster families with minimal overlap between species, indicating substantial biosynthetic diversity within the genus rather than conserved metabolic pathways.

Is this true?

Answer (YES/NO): YES